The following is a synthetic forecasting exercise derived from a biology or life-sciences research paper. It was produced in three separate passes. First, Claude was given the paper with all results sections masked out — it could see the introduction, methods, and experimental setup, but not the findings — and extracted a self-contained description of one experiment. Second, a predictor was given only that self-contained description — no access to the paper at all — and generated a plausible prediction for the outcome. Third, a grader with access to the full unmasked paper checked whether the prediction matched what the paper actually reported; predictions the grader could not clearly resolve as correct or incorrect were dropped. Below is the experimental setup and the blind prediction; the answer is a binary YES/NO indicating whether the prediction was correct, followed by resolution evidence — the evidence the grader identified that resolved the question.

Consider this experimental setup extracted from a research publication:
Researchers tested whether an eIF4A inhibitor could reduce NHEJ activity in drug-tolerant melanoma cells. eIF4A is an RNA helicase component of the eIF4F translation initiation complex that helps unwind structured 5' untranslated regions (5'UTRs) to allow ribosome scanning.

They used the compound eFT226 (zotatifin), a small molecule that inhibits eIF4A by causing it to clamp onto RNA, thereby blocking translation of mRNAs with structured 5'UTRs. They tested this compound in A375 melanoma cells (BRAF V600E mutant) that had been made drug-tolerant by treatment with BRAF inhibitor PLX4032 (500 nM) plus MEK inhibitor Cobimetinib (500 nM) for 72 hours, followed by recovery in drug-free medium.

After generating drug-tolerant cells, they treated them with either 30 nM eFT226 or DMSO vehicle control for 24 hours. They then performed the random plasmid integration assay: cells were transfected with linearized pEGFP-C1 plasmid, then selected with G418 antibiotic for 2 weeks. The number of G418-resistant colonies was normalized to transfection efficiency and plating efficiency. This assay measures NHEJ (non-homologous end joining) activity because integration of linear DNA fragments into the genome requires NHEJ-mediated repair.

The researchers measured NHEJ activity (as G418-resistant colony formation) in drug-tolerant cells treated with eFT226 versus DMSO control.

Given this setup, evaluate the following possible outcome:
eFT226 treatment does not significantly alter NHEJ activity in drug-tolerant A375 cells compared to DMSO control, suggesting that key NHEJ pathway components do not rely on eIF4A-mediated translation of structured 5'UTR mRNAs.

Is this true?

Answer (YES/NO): NO